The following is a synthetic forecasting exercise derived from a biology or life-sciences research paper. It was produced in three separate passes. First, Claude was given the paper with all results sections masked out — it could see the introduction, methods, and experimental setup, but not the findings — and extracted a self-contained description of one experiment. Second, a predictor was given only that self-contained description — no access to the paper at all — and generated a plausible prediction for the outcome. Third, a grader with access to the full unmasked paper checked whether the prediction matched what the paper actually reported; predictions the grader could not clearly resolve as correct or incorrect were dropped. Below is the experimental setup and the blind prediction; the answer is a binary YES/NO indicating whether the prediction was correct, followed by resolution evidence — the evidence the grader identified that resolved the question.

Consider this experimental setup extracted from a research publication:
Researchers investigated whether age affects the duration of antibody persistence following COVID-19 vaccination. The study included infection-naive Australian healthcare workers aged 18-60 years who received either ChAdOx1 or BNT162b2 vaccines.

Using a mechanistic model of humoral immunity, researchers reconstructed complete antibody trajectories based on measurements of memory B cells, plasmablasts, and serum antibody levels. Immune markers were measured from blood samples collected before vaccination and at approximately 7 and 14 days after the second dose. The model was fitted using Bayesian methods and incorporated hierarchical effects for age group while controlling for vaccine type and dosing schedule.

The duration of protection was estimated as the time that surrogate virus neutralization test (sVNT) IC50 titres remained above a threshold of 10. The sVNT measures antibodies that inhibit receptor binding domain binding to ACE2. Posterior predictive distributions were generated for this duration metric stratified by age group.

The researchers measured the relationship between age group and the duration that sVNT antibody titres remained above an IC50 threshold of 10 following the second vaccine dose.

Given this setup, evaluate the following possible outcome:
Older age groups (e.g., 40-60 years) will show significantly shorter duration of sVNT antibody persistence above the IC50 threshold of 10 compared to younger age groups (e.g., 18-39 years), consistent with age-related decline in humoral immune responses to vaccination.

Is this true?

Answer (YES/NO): NO